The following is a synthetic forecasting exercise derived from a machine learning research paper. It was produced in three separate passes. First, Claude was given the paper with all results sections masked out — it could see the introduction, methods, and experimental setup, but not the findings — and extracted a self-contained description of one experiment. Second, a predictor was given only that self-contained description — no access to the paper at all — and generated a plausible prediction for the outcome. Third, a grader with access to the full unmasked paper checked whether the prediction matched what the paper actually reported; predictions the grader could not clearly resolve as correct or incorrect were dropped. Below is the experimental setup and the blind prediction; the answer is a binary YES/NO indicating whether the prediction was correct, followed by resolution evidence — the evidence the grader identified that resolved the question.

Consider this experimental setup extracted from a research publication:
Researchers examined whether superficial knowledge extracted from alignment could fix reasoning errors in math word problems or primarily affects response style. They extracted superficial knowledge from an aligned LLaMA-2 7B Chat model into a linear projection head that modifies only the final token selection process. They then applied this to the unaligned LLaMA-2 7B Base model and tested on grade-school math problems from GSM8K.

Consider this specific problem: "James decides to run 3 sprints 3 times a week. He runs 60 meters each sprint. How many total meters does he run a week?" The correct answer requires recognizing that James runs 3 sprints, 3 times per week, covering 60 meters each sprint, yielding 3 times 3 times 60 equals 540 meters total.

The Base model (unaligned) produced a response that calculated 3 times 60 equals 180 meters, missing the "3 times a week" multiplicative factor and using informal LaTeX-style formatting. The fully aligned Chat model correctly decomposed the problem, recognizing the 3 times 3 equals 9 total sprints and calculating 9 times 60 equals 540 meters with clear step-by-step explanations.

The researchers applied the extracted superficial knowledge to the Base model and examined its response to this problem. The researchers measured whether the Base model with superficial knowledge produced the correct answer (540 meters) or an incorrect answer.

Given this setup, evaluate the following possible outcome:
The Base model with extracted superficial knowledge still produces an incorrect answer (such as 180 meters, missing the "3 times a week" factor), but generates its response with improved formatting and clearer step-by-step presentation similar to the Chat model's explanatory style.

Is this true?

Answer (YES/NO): YES